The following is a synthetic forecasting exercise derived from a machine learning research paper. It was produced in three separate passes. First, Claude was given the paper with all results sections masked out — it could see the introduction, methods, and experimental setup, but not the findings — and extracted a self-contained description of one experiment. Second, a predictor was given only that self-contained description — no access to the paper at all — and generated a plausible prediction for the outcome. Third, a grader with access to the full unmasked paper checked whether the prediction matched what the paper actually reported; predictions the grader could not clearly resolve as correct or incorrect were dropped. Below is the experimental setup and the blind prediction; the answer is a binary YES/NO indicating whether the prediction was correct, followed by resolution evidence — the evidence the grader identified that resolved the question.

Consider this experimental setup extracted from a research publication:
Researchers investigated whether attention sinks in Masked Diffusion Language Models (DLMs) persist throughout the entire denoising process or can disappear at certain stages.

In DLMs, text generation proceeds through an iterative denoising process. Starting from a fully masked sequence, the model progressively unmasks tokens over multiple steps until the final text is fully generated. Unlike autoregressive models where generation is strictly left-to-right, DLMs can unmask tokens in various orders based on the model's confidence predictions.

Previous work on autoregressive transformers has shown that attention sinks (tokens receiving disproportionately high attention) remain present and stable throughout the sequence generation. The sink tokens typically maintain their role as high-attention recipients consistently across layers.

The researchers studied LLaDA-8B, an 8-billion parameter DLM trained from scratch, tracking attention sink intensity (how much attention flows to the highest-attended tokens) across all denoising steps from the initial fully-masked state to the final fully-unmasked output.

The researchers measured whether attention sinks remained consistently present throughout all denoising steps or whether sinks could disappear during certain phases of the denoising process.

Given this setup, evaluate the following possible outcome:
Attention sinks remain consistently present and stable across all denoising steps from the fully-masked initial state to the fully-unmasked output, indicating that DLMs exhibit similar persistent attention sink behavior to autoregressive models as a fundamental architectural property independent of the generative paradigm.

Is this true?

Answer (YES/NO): NO